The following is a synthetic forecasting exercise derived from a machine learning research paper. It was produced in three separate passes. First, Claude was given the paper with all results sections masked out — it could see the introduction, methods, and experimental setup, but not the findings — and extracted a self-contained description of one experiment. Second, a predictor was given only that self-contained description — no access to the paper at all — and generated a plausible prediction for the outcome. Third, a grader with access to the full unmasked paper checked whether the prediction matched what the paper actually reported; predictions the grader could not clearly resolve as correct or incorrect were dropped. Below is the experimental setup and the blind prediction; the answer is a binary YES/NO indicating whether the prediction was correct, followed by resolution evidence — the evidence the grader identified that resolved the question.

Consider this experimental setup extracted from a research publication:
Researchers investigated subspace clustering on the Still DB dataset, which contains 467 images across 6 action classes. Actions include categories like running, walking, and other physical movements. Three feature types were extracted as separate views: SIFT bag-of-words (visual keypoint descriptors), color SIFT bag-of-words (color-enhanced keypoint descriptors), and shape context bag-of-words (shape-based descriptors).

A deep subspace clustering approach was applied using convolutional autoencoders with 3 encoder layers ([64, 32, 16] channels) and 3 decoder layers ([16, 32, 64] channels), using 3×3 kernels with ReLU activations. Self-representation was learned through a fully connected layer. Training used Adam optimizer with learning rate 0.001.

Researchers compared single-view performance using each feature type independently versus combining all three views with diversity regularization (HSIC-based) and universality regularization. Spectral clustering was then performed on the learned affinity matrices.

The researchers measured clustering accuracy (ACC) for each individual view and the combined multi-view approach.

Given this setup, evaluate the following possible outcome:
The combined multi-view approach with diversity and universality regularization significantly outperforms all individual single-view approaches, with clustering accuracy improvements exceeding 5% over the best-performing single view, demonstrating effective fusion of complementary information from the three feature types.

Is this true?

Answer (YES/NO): NO